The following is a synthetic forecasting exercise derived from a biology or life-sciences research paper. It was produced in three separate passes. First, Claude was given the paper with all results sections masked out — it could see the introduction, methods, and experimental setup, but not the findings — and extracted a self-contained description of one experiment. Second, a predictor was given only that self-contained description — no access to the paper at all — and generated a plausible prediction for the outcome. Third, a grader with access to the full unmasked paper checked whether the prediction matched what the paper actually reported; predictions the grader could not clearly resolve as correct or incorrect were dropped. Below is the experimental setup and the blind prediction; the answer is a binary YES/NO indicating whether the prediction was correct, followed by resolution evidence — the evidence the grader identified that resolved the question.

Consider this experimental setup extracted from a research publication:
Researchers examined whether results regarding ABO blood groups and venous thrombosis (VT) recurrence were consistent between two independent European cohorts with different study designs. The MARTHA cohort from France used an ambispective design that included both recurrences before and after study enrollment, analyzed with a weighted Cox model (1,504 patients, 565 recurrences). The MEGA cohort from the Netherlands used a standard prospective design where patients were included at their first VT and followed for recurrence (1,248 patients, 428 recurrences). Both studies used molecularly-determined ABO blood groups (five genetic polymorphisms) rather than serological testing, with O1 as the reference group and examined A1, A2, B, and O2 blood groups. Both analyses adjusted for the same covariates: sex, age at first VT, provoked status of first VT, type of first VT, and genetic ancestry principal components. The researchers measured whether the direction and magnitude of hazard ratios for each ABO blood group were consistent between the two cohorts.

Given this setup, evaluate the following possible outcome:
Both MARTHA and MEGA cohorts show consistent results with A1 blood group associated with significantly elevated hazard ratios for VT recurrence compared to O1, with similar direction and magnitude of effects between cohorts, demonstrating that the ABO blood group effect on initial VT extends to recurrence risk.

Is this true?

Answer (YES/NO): YES